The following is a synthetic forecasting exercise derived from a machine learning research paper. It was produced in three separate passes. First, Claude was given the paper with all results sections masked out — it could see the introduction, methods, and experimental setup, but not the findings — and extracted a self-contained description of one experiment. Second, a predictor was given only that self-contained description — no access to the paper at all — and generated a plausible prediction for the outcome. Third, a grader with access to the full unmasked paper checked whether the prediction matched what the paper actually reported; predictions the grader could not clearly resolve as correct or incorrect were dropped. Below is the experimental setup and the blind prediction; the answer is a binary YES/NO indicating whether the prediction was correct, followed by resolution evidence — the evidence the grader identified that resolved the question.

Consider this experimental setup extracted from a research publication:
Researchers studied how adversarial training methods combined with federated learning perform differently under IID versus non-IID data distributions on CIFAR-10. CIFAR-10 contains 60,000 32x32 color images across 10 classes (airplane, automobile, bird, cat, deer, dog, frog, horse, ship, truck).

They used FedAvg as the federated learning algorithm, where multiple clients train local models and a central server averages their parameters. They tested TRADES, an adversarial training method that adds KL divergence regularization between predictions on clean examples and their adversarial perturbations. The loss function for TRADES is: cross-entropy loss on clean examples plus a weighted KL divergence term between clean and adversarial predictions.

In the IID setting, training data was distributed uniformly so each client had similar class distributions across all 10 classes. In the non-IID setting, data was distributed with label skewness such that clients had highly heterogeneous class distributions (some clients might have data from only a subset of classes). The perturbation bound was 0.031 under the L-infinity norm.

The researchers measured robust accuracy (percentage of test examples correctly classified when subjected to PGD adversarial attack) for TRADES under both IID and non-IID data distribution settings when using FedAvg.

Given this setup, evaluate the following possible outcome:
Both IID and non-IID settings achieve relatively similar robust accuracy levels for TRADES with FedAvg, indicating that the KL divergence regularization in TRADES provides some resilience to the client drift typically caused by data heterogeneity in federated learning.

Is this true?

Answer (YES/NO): NO